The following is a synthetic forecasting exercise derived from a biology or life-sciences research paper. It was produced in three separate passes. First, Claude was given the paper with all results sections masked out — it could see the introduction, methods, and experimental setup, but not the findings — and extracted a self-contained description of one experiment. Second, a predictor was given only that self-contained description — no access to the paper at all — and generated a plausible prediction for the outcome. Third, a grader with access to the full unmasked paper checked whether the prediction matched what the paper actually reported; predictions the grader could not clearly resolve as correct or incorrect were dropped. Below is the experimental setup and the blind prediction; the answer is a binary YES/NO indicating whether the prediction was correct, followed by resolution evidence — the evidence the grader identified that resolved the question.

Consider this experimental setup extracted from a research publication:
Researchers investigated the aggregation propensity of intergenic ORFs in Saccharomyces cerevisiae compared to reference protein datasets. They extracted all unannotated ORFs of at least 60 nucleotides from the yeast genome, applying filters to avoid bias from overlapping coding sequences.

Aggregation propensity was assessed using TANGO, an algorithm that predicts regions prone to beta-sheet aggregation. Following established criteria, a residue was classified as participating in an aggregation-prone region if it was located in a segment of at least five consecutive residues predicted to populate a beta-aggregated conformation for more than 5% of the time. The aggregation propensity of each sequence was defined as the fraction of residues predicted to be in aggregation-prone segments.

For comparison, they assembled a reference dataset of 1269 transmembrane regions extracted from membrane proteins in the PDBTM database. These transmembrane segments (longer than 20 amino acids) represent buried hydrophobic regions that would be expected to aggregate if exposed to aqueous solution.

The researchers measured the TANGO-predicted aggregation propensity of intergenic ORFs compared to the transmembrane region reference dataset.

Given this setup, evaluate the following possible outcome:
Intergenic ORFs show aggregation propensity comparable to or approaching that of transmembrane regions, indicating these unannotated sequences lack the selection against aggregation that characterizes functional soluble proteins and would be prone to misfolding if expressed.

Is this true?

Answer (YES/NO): NO